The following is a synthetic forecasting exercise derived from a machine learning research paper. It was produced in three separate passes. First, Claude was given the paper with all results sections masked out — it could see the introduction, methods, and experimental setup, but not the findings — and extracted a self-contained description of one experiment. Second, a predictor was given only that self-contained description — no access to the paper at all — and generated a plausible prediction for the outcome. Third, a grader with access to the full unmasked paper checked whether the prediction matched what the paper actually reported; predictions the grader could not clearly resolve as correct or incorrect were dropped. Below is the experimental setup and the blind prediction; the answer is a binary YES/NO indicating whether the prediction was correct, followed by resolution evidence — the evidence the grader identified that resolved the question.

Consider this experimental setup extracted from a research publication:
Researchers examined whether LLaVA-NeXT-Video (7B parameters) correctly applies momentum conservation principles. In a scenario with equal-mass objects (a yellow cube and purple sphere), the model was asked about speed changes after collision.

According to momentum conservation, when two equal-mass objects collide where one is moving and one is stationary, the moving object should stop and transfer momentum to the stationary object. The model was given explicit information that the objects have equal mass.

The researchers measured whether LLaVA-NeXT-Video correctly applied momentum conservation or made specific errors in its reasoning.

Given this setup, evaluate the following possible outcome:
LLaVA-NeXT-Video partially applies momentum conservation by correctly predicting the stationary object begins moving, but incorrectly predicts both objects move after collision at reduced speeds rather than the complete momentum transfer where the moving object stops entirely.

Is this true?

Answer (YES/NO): NO